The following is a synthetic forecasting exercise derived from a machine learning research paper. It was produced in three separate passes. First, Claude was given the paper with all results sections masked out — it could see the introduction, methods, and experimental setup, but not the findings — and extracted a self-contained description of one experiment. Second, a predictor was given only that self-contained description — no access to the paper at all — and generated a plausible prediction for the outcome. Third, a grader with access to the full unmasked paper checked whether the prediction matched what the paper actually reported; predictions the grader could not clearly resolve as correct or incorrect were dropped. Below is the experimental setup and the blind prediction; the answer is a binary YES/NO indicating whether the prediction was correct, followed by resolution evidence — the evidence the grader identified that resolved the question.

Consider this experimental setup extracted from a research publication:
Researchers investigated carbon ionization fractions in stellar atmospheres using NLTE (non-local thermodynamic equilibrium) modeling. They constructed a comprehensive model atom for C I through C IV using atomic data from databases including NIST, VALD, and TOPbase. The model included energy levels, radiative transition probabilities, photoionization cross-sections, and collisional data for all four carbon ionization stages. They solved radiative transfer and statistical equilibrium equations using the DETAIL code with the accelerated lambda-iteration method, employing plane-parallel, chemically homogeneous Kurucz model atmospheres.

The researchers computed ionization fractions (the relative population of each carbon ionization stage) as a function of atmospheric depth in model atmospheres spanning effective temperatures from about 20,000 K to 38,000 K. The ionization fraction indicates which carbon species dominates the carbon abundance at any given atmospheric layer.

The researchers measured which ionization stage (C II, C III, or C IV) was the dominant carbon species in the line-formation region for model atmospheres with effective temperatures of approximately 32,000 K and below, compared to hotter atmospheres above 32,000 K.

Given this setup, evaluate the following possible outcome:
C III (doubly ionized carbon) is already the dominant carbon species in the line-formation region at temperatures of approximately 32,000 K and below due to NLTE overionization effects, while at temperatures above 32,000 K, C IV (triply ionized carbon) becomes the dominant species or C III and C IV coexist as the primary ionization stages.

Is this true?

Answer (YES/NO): YES